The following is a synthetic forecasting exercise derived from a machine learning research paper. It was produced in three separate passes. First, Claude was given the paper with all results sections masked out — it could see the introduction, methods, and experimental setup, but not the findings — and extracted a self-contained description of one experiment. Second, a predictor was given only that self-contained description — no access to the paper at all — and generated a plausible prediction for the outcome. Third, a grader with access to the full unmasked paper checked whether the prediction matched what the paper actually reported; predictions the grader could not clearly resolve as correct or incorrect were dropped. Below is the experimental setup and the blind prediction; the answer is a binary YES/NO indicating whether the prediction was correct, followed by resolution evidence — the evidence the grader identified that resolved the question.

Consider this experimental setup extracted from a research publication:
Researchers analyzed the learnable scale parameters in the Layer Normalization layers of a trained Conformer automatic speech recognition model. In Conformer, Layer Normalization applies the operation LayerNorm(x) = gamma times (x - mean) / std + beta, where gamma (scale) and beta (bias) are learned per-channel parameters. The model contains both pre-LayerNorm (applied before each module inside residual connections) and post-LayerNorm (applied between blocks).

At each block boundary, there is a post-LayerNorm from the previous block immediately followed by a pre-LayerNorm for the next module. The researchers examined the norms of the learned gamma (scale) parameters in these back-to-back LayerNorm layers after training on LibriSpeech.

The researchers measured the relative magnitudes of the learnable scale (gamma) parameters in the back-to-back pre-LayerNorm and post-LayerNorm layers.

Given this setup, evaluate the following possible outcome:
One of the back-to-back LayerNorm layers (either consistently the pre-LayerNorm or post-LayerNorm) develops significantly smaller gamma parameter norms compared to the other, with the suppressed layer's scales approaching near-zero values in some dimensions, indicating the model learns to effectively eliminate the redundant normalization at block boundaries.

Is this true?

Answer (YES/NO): NO